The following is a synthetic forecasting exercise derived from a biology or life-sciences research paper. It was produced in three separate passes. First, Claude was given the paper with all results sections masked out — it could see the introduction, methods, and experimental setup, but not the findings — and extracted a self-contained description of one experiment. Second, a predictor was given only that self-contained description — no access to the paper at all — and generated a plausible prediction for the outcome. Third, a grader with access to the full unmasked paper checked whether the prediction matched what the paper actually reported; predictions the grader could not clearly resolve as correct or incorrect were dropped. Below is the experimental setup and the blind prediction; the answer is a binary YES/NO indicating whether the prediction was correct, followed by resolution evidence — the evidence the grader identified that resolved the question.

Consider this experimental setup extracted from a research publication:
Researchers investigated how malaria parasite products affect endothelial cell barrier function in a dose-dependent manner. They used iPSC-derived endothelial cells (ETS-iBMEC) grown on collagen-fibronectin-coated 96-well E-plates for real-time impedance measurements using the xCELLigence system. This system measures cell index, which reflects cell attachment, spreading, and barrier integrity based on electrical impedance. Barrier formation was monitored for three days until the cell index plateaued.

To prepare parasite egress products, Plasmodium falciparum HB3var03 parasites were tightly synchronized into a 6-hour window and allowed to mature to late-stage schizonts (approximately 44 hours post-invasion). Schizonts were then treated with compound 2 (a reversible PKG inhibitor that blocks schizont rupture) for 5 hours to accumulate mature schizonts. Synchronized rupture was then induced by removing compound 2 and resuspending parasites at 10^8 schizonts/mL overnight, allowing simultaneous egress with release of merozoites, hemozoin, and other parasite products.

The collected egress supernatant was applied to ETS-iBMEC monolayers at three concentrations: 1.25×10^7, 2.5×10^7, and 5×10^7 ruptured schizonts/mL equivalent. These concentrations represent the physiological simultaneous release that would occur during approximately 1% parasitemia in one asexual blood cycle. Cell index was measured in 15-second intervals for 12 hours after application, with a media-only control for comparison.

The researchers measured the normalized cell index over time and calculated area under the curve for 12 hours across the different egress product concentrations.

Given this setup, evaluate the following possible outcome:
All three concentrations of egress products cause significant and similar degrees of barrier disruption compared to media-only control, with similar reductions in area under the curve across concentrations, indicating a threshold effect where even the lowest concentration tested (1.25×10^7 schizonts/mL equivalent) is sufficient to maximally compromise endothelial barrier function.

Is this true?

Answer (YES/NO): NO